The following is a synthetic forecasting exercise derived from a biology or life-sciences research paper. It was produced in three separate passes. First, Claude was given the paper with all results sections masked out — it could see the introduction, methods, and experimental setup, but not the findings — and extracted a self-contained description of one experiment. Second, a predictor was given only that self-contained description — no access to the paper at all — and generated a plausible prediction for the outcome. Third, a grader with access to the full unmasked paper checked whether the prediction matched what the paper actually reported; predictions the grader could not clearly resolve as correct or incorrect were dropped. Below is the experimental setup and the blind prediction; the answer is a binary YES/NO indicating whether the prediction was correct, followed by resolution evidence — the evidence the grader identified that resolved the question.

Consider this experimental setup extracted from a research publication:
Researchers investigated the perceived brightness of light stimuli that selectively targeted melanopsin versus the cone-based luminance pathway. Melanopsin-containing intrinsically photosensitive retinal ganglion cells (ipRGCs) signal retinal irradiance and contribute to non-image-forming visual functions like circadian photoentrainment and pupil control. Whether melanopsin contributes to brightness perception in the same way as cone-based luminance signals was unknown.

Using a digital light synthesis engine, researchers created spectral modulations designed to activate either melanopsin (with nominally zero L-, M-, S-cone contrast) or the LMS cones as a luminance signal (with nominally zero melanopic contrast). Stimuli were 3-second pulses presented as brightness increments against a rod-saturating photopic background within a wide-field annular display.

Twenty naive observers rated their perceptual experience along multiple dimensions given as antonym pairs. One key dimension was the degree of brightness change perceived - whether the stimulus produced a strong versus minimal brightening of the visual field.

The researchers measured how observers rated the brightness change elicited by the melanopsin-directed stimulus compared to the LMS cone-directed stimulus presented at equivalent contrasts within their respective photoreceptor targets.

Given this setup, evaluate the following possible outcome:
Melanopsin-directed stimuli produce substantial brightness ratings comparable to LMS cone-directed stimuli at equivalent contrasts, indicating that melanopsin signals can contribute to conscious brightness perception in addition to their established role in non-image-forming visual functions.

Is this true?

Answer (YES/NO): NO